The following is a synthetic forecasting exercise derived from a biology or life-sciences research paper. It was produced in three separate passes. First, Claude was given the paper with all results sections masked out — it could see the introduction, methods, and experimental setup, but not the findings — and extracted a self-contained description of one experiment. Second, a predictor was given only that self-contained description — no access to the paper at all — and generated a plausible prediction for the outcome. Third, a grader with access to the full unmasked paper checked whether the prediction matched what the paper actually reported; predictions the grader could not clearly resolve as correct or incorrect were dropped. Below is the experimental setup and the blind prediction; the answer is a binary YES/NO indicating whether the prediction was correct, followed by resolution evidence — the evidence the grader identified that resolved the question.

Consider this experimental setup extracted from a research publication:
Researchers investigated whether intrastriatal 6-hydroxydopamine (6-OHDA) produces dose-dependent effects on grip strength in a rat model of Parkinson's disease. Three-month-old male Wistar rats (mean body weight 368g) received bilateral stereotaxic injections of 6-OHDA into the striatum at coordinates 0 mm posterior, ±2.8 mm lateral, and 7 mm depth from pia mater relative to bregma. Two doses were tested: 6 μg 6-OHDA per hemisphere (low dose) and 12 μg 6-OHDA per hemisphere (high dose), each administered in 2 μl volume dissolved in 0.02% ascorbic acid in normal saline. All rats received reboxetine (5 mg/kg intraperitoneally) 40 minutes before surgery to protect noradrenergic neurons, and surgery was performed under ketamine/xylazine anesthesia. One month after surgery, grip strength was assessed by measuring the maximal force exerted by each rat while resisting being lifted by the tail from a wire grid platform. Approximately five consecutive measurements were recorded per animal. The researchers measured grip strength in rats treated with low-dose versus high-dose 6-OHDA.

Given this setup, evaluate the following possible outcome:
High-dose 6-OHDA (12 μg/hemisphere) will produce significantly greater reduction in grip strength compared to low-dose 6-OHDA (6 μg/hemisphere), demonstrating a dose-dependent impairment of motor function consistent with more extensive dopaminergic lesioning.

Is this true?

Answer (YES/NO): NO